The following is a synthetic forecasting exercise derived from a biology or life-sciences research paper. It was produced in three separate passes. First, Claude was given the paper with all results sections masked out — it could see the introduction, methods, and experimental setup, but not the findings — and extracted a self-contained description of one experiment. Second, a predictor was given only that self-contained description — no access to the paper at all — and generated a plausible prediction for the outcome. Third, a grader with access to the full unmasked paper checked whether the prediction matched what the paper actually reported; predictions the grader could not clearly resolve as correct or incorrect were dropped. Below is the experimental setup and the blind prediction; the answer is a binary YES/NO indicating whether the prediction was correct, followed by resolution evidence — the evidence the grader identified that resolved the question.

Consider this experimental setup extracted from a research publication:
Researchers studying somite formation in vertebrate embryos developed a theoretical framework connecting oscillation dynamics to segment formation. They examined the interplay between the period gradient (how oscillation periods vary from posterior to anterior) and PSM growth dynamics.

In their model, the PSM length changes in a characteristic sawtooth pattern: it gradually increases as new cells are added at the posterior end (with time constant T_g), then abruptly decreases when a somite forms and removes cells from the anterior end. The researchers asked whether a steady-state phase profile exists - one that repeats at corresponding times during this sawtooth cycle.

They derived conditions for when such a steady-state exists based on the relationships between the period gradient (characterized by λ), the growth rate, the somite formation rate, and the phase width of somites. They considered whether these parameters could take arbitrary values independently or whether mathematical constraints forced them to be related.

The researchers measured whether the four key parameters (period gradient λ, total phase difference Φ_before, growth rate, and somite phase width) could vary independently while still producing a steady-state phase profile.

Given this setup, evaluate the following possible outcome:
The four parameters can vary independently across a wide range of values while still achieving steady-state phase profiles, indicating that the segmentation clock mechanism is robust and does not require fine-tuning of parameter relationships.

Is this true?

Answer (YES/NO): NO